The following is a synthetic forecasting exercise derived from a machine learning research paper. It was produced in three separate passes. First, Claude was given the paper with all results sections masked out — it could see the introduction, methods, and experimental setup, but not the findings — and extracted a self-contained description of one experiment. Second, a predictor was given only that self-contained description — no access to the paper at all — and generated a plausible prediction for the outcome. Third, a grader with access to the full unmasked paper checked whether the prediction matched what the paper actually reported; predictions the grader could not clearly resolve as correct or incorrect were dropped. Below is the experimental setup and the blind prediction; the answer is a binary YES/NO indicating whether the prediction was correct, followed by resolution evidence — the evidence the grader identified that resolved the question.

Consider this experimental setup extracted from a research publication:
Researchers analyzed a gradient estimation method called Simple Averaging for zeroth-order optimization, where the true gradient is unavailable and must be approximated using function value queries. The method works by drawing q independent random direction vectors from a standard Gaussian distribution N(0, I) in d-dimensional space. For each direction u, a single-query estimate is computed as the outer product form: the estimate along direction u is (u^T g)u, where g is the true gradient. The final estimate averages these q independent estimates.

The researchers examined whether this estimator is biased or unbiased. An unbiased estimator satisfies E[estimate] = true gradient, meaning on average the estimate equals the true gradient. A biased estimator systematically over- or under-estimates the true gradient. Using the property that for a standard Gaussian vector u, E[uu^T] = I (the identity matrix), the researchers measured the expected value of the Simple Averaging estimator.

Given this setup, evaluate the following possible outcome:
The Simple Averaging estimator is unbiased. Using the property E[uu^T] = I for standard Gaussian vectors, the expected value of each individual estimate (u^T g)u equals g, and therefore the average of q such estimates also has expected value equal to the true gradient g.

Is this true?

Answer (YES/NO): YES